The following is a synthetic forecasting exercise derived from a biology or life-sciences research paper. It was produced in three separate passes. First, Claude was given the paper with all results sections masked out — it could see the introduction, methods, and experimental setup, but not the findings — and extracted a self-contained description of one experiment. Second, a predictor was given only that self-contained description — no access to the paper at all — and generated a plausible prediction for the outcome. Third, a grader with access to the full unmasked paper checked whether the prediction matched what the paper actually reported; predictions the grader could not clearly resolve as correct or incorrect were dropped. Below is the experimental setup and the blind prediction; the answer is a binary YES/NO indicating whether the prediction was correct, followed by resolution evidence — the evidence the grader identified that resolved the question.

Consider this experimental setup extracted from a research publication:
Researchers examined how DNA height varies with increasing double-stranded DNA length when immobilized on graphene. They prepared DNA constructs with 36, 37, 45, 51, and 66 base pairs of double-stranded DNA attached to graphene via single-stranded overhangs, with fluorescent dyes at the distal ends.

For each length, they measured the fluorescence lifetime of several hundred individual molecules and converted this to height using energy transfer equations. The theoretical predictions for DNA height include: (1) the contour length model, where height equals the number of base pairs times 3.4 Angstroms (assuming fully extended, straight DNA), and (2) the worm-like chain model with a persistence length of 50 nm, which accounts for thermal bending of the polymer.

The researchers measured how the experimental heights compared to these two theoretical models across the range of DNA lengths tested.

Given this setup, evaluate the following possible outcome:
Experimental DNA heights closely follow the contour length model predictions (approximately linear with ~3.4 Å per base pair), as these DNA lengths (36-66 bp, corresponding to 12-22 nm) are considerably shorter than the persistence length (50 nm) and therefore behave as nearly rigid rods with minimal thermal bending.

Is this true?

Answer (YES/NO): NO